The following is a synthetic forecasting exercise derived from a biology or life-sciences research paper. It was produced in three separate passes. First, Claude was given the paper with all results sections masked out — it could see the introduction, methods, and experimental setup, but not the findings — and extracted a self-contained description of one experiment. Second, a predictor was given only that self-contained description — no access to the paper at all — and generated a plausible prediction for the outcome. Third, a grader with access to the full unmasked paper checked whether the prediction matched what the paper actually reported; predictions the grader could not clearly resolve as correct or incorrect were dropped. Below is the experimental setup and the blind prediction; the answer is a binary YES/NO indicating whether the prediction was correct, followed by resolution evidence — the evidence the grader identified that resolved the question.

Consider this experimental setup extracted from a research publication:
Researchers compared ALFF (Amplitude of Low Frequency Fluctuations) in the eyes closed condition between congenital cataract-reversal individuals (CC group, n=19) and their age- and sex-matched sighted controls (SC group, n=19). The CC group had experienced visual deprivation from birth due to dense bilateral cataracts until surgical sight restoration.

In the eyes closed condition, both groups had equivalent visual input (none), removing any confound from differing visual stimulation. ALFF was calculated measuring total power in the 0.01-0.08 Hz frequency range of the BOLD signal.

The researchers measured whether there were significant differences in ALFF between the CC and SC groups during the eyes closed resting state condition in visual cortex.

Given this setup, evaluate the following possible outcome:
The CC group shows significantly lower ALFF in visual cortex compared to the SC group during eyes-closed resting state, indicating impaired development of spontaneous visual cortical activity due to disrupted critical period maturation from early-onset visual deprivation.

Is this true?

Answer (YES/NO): NO